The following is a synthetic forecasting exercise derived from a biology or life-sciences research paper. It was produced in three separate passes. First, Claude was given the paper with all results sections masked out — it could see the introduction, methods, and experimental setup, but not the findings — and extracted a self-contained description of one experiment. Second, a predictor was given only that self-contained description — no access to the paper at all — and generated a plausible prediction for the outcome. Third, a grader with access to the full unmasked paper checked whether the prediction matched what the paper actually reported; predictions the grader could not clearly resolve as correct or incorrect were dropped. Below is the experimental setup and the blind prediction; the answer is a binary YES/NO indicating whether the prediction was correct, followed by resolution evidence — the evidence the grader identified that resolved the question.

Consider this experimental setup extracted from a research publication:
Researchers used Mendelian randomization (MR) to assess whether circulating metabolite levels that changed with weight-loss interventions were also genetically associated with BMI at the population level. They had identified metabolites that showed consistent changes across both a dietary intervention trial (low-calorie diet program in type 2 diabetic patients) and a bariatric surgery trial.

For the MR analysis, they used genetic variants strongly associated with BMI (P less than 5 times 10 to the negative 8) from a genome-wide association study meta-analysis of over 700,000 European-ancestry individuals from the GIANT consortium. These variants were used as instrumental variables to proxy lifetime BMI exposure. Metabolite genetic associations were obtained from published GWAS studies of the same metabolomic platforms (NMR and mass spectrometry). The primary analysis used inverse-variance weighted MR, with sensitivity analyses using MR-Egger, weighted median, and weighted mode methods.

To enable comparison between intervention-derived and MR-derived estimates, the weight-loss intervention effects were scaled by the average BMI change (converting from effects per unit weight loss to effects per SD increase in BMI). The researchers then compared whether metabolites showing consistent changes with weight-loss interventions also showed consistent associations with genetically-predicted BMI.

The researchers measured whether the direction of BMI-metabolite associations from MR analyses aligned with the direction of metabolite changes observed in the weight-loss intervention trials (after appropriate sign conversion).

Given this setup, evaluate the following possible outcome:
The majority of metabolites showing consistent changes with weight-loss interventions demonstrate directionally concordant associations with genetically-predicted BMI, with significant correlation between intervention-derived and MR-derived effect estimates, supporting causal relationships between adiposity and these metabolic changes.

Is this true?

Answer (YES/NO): YES